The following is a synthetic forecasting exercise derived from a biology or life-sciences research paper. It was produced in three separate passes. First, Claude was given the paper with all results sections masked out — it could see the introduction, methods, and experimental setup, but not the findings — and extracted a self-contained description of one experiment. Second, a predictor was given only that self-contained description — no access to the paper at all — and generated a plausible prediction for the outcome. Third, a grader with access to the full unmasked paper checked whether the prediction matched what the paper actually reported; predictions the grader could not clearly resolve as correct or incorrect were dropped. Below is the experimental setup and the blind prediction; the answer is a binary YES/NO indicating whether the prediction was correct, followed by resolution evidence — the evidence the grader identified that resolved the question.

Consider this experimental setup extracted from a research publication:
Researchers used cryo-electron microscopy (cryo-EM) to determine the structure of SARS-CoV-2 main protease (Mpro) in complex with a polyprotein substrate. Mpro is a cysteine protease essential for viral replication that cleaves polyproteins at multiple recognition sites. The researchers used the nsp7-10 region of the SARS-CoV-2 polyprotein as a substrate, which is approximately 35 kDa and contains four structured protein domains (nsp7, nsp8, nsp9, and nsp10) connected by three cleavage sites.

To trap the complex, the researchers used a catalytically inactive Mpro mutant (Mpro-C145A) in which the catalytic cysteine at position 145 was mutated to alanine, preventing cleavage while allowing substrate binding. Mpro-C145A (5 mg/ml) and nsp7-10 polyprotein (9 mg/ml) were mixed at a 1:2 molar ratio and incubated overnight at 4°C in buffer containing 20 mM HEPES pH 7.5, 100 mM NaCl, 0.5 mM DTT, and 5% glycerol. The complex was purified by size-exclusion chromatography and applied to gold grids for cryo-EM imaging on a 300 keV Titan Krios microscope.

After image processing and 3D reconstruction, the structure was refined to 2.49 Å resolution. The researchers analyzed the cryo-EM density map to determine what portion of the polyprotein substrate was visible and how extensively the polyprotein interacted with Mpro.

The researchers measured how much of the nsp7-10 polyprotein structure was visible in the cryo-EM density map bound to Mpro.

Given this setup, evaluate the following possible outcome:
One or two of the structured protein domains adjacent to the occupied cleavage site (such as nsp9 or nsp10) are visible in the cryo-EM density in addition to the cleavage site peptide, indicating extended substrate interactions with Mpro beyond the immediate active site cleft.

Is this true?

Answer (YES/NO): NO